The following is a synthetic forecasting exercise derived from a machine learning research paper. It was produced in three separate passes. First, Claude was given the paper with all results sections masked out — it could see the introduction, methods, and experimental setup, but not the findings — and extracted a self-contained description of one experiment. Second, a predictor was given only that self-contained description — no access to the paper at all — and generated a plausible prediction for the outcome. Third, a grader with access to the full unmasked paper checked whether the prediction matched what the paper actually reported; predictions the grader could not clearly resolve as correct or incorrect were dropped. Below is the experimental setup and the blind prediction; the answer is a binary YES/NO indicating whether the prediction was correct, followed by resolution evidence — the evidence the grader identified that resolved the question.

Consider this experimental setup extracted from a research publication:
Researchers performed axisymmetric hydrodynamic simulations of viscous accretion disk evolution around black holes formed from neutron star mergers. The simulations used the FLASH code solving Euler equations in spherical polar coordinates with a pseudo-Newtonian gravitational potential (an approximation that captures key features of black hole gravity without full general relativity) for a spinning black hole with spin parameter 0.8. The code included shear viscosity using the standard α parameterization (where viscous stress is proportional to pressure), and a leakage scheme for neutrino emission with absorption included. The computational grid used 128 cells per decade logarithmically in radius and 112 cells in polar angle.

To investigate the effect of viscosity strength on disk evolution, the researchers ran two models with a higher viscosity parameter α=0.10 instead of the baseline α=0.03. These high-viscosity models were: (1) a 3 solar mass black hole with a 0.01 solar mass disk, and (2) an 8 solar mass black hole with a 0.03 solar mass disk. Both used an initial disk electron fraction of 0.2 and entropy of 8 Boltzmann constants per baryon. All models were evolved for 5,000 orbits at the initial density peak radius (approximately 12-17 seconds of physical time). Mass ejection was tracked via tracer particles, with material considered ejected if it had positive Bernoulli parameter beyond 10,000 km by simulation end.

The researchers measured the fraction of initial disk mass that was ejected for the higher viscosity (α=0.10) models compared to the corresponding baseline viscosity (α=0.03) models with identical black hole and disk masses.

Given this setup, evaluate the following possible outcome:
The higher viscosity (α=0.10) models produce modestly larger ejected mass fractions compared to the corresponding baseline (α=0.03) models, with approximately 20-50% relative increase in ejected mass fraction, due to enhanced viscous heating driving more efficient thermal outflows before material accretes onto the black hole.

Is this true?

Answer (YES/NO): NO